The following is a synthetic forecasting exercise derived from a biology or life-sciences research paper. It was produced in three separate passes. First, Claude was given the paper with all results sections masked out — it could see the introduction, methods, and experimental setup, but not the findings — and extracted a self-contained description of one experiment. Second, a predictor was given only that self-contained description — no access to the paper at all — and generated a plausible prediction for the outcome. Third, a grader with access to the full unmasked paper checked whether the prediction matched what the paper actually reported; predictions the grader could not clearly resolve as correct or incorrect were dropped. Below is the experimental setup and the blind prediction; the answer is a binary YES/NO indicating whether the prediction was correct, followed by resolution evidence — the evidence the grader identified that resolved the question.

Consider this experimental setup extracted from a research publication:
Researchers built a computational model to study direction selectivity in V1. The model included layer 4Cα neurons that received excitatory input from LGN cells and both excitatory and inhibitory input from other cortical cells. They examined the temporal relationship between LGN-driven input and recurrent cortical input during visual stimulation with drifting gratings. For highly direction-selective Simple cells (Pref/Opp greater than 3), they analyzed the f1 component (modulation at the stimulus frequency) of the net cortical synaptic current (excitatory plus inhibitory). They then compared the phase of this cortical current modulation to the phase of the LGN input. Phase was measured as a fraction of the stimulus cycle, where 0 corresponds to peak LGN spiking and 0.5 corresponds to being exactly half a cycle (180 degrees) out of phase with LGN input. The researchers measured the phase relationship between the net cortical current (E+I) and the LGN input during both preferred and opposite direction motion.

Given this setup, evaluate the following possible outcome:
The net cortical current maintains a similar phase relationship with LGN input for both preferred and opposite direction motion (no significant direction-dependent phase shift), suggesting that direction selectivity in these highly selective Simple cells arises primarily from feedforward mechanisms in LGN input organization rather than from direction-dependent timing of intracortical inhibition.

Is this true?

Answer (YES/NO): YES